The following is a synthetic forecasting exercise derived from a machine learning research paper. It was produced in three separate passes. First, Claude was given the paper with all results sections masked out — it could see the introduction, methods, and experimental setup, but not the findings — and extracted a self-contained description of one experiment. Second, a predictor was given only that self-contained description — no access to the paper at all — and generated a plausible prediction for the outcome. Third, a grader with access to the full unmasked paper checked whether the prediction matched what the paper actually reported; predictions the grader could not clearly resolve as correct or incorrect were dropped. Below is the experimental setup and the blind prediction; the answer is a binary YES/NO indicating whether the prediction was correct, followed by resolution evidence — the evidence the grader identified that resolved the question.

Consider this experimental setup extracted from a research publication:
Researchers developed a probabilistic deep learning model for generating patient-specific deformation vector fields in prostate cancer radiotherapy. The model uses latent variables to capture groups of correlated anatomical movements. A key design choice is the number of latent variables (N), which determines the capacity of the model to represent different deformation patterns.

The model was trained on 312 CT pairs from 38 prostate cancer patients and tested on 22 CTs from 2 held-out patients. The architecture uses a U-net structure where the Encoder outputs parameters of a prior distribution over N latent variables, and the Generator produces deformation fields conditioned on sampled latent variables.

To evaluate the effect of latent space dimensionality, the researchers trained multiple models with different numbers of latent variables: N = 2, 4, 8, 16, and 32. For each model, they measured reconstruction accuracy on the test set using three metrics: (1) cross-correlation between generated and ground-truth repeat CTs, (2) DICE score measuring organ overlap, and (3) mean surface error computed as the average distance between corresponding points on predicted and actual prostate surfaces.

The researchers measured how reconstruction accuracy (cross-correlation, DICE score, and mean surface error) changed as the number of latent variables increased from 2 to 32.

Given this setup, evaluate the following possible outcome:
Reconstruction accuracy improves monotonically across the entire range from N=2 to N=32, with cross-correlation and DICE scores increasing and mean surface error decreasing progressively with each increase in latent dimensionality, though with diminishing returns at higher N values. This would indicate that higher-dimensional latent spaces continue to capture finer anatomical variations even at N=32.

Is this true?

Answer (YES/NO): NO